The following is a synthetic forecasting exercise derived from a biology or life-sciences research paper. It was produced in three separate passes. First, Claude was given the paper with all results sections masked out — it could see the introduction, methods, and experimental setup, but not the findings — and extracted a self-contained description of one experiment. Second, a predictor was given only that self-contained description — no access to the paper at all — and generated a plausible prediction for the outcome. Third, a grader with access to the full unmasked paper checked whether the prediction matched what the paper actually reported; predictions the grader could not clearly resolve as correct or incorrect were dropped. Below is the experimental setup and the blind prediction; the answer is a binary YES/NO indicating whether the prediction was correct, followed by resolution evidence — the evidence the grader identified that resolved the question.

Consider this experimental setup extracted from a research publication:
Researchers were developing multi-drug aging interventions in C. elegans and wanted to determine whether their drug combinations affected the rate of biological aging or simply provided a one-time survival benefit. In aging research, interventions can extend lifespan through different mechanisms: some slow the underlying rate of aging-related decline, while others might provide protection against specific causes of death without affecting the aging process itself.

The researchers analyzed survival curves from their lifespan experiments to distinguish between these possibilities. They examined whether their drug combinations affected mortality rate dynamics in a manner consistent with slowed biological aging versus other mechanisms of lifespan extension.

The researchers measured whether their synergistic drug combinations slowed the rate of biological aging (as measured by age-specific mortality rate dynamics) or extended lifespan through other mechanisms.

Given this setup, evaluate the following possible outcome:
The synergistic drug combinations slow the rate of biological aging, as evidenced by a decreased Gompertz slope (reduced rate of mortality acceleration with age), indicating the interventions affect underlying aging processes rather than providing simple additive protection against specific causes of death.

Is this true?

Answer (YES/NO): NO